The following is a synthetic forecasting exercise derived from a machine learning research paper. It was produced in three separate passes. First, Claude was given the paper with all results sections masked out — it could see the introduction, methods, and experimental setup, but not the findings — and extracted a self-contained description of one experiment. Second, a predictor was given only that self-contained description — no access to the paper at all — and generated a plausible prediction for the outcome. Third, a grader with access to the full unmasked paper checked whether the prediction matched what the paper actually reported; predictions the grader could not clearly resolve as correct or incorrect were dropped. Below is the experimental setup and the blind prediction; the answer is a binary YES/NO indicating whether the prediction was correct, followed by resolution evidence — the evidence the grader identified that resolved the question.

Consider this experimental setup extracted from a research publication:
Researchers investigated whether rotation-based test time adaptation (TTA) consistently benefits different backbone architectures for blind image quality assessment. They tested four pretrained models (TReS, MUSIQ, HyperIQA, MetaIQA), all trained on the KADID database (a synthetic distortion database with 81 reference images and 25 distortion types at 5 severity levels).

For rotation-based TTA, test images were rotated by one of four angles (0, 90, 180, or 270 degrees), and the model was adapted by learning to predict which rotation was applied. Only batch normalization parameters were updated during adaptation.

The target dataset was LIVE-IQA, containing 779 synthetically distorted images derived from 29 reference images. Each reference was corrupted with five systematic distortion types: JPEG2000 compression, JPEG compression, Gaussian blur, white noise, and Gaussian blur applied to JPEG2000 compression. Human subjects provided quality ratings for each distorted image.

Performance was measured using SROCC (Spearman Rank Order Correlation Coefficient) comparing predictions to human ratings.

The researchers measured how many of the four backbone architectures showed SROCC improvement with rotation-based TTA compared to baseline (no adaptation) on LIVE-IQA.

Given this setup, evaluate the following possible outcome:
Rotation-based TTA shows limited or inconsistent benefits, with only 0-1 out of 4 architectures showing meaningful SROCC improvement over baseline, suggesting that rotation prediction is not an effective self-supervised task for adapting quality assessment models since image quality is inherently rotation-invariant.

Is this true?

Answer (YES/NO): NO